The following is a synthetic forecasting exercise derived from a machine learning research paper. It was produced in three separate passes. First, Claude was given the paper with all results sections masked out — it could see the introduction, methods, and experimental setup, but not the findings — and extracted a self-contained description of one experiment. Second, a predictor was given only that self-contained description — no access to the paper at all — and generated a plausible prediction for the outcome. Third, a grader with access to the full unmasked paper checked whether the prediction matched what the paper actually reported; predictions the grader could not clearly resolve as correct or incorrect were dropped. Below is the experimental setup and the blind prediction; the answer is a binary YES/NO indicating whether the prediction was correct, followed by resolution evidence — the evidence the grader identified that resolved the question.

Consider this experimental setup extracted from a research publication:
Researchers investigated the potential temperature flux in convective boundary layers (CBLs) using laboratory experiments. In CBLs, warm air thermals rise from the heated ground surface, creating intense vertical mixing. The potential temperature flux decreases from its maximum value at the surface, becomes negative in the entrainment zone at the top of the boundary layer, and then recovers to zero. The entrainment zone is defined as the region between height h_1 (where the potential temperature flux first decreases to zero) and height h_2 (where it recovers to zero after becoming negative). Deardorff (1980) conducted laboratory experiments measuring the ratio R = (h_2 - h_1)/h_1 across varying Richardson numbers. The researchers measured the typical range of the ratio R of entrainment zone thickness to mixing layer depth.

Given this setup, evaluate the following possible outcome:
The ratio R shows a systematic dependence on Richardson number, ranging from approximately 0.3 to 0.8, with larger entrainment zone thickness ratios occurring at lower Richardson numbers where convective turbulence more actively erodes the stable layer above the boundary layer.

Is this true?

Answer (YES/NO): NO